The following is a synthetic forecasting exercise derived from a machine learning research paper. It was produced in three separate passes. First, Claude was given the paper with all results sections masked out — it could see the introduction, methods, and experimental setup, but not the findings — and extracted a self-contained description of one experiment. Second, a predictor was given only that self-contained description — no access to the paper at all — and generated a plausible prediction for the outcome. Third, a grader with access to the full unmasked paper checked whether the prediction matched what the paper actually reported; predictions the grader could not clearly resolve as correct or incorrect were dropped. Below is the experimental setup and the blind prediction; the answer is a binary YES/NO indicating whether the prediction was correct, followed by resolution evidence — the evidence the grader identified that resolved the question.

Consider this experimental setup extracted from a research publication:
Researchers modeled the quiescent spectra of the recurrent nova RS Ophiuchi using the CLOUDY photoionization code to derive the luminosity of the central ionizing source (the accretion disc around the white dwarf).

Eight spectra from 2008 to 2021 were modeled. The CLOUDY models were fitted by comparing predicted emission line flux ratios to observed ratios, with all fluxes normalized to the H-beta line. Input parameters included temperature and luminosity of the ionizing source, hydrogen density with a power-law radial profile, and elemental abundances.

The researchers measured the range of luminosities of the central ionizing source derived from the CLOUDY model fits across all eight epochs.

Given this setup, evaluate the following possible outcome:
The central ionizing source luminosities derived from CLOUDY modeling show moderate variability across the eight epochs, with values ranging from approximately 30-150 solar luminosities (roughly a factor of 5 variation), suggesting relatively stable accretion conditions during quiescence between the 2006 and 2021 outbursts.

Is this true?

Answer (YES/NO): NO